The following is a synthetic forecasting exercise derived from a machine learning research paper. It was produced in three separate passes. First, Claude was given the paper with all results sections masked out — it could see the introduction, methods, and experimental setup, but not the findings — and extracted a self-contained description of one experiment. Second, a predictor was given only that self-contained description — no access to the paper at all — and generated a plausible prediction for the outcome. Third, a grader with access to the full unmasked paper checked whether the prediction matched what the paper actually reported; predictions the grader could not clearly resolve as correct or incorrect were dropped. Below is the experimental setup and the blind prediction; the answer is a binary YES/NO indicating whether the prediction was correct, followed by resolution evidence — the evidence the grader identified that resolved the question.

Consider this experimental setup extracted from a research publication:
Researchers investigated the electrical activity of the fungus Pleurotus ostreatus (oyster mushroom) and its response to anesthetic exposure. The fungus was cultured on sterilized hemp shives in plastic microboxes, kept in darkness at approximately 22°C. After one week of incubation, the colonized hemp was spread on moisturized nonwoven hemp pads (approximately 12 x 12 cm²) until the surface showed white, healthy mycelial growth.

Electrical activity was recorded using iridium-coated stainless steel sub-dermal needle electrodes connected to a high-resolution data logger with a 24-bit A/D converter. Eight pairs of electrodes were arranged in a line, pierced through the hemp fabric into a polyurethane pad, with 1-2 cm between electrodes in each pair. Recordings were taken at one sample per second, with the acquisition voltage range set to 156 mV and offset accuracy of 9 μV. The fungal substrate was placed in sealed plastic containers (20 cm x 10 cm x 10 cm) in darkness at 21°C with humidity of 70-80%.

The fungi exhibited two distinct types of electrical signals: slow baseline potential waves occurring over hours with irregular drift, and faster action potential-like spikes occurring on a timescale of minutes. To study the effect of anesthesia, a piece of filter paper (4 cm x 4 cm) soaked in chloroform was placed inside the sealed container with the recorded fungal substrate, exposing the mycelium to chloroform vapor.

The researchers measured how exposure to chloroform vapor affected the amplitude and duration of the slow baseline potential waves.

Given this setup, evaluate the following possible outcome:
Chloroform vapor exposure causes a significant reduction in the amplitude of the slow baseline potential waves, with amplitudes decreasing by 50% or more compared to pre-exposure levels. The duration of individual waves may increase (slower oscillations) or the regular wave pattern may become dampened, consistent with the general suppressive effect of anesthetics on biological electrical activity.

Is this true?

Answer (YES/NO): YES